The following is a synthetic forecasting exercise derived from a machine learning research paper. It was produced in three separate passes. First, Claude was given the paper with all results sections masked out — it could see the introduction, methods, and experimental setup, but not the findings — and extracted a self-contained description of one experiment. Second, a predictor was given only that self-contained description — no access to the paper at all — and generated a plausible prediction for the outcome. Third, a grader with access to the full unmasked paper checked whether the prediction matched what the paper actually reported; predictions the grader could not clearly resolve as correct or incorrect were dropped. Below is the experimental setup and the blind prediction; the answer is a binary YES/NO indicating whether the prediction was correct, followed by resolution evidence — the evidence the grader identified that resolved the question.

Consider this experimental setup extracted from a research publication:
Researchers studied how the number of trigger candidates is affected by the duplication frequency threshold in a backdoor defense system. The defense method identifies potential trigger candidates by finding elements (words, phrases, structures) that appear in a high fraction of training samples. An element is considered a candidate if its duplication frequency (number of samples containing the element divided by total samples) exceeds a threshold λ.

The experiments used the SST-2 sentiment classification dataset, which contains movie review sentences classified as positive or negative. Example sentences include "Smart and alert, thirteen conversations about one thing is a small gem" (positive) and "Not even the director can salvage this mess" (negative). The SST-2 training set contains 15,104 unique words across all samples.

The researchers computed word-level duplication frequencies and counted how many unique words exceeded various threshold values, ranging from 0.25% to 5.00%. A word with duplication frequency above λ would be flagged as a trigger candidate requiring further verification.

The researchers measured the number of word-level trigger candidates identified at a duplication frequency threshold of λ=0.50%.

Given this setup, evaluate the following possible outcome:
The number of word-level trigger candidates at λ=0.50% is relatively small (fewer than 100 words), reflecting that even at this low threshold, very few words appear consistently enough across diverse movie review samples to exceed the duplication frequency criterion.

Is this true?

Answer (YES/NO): NO